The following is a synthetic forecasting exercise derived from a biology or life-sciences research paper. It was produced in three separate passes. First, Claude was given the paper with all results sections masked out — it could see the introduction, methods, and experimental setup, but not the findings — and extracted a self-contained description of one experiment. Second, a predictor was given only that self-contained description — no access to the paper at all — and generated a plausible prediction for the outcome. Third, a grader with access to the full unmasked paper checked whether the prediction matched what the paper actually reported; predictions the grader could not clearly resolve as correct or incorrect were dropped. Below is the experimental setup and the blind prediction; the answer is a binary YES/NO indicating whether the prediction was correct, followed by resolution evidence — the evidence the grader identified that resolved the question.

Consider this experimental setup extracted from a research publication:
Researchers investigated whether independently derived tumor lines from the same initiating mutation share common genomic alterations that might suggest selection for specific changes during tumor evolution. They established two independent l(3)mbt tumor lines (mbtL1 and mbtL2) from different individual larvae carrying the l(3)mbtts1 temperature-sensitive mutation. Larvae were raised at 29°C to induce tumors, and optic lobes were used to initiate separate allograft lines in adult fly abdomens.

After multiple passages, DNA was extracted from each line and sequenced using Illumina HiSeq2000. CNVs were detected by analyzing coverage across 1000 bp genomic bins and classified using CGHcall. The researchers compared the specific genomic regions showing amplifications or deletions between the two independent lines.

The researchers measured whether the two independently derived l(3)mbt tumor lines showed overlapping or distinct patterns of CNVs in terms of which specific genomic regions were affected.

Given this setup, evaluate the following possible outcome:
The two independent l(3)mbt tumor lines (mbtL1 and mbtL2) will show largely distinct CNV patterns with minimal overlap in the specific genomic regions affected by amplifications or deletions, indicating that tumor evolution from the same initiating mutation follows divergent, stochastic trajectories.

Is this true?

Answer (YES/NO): YES